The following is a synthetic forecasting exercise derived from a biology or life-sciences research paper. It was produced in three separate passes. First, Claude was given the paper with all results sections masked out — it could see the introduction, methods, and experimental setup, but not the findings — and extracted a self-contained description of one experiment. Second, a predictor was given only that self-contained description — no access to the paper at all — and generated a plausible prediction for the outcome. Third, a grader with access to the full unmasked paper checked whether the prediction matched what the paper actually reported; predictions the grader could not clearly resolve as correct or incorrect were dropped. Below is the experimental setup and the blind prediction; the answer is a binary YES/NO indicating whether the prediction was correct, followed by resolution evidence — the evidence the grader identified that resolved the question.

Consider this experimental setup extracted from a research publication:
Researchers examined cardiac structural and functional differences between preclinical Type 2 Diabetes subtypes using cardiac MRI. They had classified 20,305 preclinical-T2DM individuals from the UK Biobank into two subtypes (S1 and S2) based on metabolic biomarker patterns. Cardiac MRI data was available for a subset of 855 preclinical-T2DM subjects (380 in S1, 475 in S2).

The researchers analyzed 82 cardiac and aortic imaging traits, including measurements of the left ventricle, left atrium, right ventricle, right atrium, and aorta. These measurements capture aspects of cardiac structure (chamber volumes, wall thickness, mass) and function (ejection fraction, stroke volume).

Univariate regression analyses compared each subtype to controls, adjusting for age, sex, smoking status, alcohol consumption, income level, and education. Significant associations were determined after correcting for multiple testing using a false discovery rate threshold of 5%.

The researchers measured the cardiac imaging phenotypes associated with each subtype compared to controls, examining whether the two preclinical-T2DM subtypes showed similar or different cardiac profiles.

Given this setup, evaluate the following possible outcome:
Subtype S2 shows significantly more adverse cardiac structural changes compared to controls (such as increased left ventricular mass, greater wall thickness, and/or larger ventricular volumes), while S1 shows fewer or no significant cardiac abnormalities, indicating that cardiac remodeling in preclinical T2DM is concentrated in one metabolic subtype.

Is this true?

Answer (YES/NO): NO